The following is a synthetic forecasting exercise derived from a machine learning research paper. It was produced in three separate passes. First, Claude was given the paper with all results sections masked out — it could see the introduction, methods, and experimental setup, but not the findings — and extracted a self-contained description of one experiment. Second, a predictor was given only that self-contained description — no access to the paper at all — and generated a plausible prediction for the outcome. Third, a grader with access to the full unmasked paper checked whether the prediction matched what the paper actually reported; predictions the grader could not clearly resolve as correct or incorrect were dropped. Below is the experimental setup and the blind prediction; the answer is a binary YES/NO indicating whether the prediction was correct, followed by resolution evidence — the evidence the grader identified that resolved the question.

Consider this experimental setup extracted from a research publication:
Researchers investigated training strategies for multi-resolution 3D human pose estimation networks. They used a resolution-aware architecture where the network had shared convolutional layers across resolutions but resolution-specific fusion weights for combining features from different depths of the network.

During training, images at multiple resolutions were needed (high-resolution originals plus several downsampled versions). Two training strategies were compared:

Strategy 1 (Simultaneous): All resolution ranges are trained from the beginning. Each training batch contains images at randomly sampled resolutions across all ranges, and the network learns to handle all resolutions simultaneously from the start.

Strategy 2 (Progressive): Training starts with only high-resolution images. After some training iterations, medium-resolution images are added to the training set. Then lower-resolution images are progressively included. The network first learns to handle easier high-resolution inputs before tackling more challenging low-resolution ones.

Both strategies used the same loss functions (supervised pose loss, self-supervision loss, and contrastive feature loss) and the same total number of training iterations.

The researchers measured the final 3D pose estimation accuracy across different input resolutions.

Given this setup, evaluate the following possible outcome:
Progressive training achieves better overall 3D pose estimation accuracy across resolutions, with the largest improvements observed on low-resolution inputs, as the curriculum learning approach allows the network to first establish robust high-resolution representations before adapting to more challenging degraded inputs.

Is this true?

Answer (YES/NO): YES